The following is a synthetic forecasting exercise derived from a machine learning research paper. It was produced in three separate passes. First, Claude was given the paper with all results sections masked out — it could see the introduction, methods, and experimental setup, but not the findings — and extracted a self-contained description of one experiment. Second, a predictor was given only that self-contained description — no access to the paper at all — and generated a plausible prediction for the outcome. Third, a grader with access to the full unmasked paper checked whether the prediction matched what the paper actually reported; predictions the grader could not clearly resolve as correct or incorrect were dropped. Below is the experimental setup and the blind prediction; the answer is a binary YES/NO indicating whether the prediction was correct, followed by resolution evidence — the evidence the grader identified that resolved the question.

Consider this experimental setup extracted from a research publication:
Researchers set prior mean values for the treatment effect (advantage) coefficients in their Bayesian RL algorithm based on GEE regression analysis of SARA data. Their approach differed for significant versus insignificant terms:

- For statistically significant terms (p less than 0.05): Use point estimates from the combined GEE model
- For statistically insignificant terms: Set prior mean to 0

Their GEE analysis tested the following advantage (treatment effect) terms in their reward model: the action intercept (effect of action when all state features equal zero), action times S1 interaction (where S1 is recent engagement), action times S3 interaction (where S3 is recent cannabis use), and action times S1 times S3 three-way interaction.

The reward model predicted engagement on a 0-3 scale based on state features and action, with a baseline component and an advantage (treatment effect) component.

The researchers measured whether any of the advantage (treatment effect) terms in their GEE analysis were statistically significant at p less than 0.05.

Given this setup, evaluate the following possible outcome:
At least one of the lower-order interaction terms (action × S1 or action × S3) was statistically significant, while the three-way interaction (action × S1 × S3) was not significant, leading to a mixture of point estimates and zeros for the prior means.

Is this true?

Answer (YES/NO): NO